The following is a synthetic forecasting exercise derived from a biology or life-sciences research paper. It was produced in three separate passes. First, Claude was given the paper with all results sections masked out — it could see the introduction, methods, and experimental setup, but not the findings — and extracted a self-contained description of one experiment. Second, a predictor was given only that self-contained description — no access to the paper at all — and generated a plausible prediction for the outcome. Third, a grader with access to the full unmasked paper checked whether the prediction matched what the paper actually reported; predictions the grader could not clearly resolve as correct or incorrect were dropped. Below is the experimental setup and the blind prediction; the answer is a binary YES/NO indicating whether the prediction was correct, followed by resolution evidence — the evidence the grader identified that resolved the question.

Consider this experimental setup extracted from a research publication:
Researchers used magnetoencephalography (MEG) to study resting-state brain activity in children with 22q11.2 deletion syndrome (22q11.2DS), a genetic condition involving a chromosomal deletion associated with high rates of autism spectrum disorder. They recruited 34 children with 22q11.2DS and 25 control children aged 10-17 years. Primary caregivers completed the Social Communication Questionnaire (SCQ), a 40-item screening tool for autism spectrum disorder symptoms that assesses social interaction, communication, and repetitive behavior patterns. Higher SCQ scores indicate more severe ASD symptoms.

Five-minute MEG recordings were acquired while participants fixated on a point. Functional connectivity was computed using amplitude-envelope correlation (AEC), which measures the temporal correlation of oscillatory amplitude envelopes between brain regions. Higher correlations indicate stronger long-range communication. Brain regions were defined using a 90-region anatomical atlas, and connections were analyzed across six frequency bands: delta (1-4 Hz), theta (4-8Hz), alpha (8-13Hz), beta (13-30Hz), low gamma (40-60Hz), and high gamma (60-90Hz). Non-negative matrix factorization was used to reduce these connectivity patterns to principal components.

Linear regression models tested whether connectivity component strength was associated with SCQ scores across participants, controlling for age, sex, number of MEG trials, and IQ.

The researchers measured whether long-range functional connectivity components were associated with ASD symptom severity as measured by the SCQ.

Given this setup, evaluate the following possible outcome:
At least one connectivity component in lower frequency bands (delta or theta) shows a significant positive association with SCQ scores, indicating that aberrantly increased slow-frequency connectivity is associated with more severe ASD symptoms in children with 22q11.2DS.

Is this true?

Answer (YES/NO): NO